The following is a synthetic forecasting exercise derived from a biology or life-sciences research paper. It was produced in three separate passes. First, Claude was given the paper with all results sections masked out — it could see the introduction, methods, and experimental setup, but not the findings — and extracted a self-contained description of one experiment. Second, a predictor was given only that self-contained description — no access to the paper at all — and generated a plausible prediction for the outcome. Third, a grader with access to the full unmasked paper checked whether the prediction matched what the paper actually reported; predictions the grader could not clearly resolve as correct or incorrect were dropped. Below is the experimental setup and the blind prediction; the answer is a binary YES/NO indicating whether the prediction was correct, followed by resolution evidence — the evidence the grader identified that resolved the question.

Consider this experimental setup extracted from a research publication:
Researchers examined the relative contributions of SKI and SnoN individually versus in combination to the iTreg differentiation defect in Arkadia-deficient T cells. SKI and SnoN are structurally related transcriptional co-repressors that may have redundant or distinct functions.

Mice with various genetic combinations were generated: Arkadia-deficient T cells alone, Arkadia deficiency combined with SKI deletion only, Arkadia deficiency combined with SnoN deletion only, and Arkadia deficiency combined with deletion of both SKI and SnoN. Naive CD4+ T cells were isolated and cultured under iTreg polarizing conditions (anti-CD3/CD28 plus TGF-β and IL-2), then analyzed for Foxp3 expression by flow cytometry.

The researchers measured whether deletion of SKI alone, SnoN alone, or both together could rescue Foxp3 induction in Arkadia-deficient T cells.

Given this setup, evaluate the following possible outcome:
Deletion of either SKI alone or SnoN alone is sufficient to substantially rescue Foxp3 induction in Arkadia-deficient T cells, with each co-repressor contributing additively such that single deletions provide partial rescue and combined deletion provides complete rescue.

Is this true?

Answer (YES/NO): NO